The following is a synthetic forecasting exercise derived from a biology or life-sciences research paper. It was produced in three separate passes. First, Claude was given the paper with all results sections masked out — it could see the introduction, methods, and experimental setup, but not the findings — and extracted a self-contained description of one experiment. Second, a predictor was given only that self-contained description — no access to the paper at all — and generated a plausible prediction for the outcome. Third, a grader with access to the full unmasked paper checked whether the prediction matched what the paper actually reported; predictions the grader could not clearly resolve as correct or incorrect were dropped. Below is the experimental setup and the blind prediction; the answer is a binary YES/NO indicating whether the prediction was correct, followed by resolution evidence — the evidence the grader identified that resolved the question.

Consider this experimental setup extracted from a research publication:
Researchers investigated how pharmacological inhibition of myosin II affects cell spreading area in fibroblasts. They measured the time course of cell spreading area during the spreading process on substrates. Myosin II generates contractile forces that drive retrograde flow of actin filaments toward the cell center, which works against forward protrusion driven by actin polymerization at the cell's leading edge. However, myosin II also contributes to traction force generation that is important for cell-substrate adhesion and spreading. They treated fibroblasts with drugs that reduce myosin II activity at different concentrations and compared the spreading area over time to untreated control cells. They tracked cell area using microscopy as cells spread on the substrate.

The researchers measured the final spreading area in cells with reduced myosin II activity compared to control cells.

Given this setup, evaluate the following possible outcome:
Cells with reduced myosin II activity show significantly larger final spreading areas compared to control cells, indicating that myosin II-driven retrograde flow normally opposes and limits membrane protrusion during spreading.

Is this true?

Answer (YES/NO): YES